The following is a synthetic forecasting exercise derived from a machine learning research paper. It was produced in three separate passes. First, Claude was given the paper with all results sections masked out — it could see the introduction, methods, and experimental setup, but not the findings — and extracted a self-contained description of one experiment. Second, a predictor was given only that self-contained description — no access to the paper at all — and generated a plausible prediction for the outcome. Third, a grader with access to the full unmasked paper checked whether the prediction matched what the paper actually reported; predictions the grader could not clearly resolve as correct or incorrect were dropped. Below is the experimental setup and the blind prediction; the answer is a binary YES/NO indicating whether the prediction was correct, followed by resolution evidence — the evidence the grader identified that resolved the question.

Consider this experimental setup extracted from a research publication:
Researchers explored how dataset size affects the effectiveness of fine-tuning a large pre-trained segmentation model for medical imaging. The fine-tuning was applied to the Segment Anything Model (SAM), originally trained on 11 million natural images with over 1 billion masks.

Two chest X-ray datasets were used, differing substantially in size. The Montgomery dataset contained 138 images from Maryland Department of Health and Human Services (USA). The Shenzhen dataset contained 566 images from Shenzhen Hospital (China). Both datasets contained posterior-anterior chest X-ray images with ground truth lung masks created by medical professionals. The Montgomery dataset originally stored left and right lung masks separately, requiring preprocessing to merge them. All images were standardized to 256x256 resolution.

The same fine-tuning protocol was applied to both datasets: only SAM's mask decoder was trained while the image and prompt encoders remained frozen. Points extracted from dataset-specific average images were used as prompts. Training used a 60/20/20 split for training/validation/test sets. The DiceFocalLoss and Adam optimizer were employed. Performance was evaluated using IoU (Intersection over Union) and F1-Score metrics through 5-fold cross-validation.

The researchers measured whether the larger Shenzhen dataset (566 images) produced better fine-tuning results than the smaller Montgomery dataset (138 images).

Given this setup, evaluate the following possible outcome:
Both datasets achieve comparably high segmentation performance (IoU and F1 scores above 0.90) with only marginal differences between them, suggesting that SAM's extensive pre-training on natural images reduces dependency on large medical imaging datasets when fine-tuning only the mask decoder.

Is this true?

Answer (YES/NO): NO